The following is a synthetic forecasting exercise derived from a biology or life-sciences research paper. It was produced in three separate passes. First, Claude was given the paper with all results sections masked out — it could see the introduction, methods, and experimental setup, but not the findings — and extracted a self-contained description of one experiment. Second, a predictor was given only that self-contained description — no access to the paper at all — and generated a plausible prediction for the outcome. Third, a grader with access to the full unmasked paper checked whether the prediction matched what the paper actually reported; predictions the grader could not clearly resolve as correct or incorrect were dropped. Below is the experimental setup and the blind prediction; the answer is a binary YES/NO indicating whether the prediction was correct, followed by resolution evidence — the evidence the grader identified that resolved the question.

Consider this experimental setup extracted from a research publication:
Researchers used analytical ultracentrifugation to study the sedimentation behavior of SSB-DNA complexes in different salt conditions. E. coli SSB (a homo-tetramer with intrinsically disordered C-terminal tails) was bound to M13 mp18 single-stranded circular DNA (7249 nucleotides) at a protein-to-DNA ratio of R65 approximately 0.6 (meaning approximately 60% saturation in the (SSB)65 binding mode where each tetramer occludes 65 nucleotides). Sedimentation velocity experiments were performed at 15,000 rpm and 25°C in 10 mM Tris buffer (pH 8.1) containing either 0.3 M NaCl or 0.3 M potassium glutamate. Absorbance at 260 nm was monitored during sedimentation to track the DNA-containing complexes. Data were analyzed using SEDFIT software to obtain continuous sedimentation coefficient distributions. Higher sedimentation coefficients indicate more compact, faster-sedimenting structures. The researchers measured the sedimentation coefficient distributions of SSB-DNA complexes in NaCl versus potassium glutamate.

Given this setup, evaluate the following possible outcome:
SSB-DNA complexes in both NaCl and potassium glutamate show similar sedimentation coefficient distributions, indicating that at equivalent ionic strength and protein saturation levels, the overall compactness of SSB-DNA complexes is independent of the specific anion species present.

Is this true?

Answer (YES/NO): NO